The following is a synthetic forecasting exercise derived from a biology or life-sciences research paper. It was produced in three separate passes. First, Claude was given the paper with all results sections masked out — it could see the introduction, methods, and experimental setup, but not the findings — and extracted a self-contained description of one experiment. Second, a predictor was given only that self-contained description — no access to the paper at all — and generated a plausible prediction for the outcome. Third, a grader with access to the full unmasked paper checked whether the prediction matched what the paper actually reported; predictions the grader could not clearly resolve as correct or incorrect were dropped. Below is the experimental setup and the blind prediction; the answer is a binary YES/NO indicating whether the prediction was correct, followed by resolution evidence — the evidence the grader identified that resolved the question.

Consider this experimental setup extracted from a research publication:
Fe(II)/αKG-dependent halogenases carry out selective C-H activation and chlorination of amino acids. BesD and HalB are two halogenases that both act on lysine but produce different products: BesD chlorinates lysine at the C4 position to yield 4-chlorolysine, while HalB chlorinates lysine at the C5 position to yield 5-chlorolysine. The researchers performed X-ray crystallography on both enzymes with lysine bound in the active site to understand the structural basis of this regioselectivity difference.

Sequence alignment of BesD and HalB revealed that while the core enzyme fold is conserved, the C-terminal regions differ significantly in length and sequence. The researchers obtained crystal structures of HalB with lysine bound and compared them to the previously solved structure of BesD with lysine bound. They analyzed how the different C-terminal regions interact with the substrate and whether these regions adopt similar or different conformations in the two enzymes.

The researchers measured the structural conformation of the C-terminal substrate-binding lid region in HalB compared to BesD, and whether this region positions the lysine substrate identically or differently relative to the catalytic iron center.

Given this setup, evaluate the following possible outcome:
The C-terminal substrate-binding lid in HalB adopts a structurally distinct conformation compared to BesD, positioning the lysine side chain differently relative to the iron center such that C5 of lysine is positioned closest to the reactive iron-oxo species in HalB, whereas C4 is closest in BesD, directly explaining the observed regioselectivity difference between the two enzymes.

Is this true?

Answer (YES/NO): YES